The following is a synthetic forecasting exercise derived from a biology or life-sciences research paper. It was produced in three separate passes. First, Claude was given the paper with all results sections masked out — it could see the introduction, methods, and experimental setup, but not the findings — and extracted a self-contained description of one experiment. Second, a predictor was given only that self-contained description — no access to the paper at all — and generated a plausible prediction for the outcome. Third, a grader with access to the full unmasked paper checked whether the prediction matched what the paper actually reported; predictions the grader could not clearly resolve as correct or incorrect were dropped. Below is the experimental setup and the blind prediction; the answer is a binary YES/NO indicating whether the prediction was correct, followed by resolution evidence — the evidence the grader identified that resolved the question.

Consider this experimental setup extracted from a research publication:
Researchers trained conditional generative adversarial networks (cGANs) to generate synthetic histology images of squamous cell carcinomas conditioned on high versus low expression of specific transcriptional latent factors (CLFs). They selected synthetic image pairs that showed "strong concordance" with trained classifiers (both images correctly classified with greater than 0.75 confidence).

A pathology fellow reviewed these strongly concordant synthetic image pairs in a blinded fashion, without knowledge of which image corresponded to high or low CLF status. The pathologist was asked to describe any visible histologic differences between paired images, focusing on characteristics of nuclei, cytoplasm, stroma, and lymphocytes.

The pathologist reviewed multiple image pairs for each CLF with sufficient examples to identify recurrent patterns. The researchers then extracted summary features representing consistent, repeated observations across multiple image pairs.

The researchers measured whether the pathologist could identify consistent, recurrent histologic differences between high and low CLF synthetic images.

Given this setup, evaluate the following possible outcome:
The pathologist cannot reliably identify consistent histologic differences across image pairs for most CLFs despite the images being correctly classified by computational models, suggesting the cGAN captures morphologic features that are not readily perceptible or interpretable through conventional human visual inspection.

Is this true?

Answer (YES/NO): NO